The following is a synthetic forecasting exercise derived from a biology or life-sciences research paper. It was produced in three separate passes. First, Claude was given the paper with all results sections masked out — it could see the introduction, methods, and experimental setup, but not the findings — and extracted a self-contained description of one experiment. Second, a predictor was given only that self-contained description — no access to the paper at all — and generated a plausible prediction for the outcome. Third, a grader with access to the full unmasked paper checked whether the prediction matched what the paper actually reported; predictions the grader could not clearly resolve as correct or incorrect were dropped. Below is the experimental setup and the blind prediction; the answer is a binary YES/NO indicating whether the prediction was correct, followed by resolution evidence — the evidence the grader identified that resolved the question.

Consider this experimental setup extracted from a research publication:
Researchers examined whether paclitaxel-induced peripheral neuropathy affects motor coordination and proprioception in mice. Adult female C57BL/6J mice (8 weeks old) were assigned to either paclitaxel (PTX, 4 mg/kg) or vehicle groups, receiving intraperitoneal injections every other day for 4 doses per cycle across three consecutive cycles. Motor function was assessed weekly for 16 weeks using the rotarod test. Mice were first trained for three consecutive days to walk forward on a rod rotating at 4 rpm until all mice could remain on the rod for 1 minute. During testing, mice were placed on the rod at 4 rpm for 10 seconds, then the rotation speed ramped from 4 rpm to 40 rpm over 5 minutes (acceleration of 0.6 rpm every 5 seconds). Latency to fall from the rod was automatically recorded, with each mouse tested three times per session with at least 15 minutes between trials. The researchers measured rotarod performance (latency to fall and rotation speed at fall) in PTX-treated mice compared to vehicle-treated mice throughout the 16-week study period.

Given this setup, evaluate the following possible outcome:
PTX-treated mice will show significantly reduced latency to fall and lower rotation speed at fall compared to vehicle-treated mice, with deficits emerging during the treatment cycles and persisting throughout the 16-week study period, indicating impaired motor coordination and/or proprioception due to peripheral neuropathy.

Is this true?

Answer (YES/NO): NO